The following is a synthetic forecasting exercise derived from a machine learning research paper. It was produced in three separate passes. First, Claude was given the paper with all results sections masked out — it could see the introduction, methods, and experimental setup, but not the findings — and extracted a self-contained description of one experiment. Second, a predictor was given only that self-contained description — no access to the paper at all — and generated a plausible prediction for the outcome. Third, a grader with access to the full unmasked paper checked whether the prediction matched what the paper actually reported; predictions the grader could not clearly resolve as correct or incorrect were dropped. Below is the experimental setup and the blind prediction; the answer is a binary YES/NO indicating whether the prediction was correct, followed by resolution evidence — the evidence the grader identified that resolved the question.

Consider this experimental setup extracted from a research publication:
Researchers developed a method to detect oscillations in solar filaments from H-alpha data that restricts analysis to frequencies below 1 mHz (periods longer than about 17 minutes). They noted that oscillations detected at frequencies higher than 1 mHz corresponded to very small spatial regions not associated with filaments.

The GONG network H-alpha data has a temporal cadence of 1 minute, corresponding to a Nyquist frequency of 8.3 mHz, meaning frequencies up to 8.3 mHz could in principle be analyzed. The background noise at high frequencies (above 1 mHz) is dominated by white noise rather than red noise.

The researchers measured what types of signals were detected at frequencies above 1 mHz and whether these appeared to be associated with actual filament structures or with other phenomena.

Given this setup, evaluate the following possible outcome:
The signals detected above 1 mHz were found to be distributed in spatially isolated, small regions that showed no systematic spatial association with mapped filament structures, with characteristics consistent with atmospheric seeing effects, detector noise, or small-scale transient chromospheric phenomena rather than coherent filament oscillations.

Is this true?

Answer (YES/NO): YES